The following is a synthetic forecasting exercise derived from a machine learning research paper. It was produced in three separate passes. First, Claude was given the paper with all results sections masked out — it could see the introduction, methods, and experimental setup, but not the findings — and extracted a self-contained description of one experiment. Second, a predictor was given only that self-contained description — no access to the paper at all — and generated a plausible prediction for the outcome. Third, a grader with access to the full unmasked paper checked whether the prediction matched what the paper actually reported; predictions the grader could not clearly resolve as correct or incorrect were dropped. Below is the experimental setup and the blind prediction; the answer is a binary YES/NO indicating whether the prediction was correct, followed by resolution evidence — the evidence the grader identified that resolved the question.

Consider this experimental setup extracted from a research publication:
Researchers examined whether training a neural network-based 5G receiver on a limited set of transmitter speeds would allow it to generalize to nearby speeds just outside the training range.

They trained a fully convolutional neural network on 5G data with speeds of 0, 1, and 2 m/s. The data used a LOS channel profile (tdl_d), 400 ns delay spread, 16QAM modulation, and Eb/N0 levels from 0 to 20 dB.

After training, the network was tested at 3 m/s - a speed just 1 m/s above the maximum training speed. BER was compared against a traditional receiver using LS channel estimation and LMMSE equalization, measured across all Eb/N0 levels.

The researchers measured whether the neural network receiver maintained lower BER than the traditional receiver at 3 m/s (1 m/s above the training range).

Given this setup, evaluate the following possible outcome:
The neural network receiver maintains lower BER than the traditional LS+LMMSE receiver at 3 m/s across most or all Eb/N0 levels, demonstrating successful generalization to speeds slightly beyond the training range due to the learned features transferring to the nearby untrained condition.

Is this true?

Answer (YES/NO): YES